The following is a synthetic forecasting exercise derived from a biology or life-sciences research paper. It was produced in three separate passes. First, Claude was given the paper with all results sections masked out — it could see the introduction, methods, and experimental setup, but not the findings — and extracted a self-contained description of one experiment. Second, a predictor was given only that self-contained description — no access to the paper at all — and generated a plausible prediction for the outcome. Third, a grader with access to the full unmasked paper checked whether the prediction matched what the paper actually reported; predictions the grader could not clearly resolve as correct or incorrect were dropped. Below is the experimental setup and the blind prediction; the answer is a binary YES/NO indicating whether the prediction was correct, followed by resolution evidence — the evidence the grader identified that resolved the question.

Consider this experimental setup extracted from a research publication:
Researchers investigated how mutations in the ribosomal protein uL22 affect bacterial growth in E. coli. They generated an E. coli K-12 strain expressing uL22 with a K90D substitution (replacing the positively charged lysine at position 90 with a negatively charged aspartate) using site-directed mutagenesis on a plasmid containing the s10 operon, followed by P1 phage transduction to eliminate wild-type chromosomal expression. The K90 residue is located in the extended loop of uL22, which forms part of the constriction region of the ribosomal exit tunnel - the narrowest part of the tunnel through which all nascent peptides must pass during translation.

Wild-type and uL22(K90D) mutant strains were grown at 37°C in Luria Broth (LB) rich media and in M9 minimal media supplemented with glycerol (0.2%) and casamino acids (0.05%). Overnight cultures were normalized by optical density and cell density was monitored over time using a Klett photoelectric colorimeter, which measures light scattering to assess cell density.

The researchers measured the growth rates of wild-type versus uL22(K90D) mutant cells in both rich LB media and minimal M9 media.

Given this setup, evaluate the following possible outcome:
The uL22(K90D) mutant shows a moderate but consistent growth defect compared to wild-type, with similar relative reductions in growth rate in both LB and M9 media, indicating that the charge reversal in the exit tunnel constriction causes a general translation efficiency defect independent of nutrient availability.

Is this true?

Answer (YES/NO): NO